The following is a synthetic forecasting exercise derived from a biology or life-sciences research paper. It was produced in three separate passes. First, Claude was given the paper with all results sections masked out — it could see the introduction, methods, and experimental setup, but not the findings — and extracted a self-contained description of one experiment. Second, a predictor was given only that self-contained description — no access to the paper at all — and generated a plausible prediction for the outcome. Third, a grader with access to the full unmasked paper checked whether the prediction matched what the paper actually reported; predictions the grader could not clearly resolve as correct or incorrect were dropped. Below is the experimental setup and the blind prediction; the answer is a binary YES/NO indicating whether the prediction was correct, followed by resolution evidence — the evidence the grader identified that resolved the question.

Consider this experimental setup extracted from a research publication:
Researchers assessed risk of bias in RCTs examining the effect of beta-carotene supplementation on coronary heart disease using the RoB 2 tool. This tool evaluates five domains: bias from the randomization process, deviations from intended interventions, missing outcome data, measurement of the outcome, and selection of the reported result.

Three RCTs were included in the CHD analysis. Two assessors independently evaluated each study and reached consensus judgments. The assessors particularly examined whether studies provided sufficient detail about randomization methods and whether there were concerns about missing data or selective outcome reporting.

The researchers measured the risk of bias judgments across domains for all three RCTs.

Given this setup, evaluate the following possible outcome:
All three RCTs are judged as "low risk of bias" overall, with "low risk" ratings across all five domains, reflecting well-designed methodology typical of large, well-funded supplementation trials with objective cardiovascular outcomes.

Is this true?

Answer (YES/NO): NO